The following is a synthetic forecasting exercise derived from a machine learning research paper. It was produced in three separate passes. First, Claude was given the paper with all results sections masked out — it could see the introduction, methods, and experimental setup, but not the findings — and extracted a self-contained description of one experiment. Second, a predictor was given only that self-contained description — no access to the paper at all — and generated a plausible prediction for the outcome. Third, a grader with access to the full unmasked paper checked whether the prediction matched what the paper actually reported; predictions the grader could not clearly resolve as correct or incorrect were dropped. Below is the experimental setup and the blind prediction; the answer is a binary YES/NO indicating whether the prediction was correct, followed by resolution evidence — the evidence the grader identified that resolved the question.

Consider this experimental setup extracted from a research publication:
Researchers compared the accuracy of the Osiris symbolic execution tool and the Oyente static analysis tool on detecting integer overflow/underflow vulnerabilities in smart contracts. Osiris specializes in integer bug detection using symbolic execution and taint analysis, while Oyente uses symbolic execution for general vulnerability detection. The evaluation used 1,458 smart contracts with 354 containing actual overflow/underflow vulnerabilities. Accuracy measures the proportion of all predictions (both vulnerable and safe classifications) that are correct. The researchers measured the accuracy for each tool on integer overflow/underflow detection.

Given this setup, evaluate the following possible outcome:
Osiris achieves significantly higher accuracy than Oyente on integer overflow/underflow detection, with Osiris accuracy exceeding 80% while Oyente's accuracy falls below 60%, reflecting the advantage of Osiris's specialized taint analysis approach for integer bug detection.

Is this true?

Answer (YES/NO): NO